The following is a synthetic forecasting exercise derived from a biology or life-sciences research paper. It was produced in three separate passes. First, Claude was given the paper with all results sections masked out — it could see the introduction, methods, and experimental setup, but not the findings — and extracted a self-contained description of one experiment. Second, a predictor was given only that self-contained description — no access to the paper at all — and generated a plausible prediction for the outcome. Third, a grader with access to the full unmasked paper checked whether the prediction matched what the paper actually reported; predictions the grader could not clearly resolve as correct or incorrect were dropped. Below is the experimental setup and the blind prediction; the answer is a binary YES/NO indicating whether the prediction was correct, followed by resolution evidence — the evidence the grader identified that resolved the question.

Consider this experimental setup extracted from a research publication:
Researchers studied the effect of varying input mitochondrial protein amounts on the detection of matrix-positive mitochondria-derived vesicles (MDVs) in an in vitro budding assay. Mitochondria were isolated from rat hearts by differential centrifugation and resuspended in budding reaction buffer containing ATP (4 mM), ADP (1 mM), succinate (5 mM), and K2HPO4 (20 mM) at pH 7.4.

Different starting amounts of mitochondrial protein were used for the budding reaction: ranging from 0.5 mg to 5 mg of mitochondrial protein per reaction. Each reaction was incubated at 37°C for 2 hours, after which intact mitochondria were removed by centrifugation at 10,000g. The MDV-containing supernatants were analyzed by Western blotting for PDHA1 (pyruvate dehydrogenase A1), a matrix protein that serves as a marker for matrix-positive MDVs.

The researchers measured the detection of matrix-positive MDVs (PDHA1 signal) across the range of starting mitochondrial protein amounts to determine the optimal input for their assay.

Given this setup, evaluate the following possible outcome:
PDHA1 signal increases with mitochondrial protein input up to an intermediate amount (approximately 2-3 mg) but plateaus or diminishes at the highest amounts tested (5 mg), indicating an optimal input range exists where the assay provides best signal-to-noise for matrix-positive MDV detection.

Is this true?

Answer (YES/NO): NO